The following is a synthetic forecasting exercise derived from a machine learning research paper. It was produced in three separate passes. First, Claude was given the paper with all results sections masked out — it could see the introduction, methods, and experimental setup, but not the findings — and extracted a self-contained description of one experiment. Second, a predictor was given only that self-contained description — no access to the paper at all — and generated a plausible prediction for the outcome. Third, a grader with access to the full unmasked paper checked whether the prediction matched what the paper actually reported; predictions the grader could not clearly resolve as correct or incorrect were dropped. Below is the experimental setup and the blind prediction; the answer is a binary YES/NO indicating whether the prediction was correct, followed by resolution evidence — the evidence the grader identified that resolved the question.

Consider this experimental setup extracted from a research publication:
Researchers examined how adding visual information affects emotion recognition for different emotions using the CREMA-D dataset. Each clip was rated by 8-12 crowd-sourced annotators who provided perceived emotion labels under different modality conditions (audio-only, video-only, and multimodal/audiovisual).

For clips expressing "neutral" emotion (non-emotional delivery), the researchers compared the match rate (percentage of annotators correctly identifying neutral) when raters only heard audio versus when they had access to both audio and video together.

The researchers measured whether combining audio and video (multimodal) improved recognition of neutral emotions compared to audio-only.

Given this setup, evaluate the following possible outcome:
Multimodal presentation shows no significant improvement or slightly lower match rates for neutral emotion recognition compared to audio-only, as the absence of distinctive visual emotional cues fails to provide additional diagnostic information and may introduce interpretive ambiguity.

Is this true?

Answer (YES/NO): YES